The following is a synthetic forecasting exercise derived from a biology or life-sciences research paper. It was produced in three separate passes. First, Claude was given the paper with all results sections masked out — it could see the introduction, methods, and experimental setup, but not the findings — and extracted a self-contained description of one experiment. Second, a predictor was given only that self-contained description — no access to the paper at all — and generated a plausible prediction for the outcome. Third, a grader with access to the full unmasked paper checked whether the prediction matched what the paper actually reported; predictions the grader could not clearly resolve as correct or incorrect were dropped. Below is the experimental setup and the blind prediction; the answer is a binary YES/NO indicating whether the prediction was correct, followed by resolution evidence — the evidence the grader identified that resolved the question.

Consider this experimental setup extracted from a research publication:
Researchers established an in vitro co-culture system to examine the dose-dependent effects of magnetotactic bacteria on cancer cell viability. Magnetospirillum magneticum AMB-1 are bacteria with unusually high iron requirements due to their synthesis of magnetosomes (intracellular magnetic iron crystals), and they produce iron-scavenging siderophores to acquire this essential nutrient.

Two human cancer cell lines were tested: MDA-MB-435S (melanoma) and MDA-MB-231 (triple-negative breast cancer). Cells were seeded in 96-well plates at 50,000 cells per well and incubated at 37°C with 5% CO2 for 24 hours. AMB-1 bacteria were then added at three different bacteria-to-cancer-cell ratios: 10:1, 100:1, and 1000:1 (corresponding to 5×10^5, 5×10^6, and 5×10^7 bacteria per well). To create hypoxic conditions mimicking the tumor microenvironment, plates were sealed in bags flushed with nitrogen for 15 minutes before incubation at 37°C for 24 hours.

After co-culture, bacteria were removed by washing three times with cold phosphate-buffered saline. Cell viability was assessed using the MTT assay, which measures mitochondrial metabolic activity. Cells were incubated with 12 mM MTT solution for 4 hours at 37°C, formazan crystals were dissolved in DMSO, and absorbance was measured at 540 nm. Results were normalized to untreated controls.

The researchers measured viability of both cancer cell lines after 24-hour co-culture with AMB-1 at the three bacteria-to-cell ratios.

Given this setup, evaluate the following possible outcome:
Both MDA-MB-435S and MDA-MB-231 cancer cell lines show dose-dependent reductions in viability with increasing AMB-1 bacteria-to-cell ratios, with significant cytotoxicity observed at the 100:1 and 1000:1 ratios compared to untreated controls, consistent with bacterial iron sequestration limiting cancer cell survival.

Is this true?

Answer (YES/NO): YES